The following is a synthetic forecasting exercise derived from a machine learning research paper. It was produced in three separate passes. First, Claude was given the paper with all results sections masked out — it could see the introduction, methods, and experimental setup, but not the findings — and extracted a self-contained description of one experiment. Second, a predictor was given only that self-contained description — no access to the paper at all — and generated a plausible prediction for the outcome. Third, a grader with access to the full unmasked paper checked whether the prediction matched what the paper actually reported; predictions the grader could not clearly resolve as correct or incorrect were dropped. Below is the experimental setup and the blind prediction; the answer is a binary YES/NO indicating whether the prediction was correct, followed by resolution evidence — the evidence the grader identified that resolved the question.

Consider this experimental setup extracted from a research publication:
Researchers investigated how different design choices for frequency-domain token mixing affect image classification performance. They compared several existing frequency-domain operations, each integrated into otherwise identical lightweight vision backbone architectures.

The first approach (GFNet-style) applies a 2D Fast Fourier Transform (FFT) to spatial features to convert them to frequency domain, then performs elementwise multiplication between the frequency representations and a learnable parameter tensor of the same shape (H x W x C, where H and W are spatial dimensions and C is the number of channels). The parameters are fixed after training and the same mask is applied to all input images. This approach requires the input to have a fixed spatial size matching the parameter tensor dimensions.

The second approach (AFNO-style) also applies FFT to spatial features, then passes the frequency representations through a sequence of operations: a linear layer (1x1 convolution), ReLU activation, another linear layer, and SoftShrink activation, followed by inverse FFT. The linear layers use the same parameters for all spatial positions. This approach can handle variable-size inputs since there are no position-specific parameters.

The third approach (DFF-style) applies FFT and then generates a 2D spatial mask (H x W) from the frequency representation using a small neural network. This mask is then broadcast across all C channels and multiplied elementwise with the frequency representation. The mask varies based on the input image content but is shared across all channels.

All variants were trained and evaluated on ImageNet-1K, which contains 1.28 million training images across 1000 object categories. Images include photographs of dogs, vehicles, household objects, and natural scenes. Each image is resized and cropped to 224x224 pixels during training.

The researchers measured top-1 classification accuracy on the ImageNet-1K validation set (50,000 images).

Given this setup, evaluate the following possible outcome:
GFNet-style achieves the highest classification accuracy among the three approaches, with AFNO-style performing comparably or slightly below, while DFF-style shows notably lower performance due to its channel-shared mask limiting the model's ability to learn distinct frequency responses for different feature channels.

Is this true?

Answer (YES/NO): NO